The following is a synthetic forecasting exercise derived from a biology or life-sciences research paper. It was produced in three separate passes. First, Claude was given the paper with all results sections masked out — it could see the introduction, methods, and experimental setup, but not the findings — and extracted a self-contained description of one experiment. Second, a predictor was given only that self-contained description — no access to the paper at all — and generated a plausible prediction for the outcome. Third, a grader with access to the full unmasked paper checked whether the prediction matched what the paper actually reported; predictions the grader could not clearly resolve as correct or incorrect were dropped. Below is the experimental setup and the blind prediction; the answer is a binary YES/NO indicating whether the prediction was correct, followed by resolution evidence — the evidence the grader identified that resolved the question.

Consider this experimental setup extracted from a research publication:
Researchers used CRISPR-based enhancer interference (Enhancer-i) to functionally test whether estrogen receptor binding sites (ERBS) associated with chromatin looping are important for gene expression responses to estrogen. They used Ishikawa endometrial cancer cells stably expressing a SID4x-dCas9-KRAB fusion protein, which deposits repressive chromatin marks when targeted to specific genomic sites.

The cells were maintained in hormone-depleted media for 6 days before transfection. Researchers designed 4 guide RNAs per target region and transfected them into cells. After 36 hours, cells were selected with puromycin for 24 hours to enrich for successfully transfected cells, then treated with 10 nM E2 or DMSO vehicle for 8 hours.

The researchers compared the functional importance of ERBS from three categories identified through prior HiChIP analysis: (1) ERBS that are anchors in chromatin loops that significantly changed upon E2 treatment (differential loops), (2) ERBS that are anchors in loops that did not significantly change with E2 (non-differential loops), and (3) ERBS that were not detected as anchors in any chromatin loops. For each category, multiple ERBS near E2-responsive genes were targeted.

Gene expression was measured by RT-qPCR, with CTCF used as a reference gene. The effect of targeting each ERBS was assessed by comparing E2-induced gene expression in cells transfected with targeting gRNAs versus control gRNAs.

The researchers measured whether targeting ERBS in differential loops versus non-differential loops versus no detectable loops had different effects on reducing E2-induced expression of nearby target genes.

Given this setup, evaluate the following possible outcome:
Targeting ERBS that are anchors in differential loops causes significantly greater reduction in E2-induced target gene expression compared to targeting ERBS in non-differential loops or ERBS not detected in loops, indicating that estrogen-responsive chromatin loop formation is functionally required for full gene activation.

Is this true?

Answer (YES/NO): NO